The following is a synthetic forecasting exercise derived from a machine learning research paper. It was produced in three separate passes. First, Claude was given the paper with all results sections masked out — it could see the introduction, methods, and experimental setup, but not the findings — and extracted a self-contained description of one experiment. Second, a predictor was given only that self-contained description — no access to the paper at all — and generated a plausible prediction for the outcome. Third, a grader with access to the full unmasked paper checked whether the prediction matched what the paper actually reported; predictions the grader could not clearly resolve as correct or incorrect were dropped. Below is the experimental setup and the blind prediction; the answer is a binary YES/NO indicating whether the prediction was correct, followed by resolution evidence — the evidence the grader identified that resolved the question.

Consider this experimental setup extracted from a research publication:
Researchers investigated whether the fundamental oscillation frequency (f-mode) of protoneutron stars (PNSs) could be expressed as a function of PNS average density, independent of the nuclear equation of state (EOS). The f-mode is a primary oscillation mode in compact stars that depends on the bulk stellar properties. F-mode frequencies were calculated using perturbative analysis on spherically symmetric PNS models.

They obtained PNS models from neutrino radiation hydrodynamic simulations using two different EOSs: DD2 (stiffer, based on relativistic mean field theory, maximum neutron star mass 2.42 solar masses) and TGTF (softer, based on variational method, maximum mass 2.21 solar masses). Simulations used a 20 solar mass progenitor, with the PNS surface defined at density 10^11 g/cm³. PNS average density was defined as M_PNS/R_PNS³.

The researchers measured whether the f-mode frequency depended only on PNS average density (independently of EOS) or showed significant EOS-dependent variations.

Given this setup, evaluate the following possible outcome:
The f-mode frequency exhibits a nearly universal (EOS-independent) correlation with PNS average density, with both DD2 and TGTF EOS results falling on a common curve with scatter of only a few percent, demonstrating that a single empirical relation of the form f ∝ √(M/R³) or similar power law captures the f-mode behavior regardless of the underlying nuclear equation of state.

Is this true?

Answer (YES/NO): YES